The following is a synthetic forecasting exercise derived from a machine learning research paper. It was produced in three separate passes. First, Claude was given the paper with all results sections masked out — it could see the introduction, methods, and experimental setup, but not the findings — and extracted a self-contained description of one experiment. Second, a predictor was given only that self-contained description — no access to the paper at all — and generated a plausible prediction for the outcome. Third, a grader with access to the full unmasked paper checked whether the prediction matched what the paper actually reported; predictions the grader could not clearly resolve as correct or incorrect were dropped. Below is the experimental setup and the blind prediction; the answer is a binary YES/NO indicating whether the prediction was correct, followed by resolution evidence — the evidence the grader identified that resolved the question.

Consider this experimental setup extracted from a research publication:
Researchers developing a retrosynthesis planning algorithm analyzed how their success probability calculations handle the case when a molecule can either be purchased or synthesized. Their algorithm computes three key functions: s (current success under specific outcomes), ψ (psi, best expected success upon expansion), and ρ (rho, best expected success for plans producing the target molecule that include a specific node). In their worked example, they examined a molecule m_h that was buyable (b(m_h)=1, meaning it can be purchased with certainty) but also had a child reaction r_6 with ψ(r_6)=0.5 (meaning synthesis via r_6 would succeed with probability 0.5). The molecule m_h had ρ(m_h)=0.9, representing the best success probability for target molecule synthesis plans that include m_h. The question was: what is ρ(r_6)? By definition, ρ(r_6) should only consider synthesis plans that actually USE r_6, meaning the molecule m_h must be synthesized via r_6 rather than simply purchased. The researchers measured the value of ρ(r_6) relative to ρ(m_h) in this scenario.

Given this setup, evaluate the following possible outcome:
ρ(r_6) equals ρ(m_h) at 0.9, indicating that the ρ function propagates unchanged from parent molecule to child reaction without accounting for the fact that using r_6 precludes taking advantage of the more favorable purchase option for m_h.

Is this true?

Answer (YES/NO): NO